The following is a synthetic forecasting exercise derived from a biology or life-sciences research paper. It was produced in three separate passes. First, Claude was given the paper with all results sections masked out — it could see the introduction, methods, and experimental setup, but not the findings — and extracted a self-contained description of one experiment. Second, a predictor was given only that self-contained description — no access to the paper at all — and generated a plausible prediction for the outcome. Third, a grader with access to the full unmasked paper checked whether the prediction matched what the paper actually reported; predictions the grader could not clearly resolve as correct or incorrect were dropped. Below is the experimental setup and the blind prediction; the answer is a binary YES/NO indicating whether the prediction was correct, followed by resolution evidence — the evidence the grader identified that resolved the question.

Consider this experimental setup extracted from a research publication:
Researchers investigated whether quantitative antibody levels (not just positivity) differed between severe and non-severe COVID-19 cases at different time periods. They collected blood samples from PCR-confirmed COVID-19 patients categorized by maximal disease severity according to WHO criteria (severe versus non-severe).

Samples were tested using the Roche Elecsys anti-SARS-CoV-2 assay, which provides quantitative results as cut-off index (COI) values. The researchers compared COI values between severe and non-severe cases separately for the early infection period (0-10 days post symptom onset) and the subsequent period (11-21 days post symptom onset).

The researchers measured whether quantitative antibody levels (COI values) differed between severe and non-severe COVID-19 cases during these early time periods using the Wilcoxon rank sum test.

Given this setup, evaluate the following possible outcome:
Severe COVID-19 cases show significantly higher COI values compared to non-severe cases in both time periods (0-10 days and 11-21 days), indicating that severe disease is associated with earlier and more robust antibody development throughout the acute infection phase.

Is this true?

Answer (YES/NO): NO